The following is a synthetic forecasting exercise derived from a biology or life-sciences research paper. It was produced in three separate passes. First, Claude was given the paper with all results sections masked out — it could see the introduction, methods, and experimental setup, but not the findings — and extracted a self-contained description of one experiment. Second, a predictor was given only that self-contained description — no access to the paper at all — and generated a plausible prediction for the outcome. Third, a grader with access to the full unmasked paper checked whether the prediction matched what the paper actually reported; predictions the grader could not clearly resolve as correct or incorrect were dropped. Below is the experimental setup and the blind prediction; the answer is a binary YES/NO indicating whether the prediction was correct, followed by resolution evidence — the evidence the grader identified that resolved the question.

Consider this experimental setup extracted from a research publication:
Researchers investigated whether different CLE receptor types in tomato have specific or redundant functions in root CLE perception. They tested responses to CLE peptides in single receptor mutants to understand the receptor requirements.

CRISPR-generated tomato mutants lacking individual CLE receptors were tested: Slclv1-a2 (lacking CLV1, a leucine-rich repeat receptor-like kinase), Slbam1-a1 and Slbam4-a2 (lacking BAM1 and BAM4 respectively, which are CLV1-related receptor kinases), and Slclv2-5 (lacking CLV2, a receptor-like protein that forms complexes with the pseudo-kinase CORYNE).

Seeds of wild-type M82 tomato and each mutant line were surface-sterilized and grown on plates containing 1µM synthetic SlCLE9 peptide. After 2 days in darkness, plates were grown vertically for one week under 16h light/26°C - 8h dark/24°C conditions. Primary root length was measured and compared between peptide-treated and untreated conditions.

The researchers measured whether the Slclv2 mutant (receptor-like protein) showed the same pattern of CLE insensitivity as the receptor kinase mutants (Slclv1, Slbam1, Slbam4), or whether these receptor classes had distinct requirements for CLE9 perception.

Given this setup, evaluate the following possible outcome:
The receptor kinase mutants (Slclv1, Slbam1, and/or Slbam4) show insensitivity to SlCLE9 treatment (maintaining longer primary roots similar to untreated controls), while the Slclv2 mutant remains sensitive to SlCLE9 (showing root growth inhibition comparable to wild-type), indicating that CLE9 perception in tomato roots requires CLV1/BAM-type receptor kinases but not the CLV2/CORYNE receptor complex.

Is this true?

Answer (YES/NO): NO